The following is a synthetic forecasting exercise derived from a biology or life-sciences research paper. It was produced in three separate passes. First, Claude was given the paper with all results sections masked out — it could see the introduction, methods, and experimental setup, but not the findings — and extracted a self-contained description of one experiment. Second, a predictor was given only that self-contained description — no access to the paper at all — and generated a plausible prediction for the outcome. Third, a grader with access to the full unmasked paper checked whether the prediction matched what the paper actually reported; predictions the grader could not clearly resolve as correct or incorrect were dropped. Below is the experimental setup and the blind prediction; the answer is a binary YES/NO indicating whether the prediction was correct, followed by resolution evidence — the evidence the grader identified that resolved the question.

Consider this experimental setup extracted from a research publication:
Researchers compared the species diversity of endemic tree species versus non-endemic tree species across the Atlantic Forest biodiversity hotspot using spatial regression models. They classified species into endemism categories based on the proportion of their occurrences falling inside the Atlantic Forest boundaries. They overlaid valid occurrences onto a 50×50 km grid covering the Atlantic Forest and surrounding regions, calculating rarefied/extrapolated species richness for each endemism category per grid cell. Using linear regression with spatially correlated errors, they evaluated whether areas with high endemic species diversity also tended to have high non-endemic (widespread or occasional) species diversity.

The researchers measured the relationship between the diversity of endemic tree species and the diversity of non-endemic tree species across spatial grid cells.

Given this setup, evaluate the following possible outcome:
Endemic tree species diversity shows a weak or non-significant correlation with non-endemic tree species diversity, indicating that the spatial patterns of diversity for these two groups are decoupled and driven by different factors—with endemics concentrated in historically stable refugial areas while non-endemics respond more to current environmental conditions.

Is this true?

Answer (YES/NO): NO